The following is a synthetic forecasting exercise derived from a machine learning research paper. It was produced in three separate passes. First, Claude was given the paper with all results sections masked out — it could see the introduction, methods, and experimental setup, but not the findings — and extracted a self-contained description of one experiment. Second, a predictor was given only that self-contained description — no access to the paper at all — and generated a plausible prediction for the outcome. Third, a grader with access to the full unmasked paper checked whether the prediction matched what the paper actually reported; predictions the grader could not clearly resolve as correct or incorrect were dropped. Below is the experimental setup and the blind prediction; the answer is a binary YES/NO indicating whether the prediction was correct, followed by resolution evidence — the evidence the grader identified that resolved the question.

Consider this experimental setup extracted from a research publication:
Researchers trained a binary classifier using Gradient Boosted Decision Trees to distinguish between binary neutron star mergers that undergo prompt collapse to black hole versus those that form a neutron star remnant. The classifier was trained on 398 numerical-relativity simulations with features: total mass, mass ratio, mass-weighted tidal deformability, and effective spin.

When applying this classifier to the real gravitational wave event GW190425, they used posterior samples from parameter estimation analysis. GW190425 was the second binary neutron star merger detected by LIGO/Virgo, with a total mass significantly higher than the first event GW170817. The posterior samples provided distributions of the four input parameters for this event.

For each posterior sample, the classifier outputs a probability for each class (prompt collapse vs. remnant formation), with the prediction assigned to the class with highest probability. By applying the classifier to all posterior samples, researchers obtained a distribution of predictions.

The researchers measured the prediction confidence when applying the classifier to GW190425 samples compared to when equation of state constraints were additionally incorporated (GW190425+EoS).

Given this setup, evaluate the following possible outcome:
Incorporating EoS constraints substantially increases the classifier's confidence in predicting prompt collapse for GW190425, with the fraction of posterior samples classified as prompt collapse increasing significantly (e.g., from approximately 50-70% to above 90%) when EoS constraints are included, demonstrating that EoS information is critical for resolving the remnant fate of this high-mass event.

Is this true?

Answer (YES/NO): YES